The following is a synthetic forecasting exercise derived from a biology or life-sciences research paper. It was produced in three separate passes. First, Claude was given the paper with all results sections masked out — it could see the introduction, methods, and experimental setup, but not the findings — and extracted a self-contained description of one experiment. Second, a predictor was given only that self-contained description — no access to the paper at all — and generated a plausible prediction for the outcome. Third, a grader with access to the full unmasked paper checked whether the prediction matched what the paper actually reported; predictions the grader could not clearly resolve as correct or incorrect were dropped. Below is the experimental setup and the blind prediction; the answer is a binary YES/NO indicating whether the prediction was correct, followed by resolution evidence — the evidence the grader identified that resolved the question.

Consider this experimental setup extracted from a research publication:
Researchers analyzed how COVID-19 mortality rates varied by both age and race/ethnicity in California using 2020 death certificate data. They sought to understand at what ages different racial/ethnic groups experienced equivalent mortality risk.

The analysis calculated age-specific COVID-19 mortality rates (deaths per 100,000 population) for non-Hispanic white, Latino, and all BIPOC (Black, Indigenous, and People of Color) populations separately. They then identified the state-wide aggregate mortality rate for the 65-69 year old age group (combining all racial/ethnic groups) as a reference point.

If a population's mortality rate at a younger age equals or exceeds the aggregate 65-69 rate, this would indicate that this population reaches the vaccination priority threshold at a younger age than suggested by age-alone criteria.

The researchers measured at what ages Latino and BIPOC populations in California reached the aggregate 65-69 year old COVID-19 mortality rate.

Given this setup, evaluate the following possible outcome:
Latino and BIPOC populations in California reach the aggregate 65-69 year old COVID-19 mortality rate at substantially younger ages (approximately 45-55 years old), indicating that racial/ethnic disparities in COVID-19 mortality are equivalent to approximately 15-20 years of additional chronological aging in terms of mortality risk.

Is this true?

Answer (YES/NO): NO